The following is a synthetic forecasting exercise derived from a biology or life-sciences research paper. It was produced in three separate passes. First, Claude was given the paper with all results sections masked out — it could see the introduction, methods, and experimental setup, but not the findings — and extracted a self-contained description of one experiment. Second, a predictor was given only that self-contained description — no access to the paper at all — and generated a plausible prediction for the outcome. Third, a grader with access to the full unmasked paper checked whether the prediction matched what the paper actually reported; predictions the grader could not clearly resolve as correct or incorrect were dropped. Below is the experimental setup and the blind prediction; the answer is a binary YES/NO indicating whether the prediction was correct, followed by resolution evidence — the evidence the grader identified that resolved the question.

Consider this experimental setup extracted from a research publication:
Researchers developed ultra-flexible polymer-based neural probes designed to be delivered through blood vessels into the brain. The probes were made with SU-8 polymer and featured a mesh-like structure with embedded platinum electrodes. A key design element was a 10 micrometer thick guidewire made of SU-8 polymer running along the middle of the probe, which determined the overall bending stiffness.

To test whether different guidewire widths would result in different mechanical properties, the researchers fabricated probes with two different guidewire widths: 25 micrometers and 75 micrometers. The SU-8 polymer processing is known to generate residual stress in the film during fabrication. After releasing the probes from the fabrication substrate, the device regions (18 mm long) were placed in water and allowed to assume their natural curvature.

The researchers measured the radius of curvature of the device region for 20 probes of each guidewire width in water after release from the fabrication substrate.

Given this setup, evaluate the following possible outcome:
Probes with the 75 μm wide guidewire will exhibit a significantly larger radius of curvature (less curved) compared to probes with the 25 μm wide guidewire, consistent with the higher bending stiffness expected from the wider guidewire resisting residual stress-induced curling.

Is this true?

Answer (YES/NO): YES